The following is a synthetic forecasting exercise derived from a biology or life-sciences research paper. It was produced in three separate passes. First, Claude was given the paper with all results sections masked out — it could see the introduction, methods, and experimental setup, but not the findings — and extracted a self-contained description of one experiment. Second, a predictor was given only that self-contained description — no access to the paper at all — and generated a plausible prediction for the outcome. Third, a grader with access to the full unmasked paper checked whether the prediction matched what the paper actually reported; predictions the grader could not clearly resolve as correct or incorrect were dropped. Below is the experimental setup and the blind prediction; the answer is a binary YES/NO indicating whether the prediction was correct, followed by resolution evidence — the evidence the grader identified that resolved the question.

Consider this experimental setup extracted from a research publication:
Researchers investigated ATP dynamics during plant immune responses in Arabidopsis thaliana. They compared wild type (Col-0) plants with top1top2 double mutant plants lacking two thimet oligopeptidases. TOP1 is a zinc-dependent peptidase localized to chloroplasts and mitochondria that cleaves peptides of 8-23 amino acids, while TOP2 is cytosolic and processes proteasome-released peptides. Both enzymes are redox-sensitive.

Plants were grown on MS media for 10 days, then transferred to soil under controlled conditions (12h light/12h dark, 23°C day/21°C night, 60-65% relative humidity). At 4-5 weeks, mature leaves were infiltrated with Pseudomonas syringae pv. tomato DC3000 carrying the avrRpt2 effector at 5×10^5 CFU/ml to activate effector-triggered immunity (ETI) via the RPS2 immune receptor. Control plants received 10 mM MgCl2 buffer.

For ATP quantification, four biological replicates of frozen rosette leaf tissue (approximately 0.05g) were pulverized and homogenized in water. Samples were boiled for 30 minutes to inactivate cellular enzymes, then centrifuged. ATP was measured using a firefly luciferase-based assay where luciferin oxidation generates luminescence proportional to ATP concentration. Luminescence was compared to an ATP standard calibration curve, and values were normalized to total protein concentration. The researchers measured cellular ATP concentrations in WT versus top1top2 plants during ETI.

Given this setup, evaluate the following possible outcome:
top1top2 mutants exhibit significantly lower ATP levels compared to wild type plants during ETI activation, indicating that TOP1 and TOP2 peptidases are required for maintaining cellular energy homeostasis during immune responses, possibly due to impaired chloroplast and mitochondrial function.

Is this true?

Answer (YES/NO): YES